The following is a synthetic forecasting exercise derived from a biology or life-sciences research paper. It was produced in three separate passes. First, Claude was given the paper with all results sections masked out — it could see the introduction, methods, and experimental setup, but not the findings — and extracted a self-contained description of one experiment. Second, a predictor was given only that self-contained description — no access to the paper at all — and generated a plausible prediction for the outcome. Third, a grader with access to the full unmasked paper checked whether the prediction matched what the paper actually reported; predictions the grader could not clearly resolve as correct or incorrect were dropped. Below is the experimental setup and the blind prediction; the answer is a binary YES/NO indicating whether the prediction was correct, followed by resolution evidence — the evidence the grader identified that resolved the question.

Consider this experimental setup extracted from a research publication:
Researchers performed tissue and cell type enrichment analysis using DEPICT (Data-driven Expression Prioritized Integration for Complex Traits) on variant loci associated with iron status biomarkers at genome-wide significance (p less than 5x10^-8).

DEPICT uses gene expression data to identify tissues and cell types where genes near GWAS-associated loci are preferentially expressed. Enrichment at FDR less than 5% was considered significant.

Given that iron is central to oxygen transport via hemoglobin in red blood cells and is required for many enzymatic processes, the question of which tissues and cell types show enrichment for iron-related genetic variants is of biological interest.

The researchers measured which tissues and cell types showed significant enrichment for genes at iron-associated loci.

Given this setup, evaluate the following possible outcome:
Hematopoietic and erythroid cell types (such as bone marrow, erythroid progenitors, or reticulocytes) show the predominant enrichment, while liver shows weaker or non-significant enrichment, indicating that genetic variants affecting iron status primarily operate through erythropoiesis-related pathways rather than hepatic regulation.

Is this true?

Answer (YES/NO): NO